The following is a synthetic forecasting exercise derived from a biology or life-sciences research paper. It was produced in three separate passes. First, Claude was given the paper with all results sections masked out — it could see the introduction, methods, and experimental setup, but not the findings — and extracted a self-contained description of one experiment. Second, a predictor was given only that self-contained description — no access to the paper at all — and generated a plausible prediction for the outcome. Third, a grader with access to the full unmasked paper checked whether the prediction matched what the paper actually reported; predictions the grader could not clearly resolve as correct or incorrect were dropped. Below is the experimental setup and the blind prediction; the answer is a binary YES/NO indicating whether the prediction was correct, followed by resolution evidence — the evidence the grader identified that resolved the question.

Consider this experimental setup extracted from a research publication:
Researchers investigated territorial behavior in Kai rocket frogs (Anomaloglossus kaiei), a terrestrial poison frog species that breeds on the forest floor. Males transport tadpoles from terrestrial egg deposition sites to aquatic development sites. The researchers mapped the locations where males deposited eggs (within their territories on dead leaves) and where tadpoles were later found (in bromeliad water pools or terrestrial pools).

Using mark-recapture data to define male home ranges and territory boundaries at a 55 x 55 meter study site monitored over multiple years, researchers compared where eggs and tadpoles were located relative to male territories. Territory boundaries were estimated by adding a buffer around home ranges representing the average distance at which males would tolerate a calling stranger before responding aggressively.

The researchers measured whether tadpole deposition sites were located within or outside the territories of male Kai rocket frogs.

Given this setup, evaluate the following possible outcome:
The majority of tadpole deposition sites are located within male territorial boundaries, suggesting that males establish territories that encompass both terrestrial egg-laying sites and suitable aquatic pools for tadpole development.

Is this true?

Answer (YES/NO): NO